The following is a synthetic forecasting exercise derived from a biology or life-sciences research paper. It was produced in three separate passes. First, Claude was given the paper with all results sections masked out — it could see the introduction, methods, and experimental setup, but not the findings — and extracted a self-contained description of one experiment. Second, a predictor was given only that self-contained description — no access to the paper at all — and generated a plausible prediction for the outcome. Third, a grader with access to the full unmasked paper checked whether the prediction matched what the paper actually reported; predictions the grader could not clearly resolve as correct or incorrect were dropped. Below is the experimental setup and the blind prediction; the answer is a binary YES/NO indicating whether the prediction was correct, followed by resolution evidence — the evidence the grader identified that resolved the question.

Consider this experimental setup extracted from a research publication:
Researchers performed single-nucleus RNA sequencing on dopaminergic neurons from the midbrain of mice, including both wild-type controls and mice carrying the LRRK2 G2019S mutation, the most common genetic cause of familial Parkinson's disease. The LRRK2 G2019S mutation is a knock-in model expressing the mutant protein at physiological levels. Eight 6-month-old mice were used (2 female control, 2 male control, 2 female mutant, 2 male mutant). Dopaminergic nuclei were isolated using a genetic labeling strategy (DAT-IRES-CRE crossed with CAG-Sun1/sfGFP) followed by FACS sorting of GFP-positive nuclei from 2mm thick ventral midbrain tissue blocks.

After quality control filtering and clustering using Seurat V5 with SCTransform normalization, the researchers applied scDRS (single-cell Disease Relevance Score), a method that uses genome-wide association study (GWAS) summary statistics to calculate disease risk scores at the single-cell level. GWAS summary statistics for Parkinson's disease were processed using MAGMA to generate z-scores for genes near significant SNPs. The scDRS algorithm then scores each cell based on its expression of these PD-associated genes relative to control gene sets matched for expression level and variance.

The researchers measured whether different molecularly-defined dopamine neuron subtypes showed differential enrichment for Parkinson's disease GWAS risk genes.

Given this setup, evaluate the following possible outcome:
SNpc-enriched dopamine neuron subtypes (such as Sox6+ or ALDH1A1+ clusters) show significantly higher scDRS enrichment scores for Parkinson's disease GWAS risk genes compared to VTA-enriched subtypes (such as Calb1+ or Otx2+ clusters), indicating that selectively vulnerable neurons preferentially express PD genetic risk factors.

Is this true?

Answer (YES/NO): YES